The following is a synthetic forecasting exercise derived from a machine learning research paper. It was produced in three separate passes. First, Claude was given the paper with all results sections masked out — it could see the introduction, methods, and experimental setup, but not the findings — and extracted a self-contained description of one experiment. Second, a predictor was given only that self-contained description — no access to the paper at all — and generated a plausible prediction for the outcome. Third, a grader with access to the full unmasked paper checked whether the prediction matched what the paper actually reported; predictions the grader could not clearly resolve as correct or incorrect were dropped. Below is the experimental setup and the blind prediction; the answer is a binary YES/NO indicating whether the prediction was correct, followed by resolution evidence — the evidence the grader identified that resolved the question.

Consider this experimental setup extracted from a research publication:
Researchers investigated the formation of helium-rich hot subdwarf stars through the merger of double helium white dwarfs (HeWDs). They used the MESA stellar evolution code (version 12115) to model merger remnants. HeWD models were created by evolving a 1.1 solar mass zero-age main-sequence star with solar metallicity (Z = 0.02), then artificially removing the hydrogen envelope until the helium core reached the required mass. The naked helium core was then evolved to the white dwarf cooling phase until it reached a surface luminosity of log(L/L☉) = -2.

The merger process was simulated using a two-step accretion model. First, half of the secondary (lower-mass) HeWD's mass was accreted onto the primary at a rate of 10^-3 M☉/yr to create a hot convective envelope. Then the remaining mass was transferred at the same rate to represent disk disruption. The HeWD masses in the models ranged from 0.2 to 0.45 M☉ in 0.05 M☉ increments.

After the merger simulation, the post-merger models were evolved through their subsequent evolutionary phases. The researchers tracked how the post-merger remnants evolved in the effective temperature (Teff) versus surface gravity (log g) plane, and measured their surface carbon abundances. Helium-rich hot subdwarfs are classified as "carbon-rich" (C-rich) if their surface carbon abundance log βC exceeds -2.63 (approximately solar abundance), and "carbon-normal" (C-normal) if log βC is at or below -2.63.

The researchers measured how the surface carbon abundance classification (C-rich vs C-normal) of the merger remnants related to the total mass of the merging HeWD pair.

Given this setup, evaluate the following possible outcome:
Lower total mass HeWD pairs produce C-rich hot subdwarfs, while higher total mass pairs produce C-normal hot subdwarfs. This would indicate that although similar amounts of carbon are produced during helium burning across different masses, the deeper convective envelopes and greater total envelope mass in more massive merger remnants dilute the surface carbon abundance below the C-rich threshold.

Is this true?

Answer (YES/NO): NO